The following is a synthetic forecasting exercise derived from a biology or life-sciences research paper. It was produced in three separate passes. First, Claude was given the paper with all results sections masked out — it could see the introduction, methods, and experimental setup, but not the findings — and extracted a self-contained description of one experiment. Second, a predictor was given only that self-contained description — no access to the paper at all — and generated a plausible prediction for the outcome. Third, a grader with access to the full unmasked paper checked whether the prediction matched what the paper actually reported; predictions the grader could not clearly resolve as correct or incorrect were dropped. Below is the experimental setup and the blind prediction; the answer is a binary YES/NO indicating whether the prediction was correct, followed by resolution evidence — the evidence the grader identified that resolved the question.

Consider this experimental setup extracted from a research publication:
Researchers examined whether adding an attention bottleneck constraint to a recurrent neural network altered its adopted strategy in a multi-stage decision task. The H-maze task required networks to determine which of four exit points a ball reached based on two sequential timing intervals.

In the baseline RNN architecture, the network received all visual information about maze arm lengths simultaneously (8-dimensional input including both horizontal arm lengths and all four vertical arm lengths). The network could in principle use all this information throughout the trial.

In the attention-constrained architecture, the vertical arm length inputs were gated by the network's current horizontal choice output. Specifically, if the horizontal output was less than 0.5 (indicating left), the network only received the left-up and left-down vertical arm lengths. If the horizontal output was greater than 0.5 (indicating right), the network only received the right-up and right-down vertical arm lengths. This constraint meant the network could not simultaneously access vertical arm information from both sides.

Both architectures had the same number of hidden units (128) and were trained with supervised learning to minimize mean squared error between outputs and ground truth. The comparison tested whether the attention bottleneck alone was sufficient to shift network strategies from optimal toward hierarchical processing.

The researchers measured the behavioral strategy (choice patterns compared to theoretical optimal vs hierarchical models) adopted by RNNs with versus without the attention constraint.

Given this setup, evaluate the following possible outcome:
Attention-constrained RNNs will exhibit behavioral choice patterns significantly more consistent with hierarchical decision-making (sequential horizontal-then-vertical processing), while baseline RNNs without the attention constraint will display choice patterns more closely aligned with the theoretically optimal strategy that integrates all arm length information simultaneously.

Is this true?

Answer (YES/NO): YES